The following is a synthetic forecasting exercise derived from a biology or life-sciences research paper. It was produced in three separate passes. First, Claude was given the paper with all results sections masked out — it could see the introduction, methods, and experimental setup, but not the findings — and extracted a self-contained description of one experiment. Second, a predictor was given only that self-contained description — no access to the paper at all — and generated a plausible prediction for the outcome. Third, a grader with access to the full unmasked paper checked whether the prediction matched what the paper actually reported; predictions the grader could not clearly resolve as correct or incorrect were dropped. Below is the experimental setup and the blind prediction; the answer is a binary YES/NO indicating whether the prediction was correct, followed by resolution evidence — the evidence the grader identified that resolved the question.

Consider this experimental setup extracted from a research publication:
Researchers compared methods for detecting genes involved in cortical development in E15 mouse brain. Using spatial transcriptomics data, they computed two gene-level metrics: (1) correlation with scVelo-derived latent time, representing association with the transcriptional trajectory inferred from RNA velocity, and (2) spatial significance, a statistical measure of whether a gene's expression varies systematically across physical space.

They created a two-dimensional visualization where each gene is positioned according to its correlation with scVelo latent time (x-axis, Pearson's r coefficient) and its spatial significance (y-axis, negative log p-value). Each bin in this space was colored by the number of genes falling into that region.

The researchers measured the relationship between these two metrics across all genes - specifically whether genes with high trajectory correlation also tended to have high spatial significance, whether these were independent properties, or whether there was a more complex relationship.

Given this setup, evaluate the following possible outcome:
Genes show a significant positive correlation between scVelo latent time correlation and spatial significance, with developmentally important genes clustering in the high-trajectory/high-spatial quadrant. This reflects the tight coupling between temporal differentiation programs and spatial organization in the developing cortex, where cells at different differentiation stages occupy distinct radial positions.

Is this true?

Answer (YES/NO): YES